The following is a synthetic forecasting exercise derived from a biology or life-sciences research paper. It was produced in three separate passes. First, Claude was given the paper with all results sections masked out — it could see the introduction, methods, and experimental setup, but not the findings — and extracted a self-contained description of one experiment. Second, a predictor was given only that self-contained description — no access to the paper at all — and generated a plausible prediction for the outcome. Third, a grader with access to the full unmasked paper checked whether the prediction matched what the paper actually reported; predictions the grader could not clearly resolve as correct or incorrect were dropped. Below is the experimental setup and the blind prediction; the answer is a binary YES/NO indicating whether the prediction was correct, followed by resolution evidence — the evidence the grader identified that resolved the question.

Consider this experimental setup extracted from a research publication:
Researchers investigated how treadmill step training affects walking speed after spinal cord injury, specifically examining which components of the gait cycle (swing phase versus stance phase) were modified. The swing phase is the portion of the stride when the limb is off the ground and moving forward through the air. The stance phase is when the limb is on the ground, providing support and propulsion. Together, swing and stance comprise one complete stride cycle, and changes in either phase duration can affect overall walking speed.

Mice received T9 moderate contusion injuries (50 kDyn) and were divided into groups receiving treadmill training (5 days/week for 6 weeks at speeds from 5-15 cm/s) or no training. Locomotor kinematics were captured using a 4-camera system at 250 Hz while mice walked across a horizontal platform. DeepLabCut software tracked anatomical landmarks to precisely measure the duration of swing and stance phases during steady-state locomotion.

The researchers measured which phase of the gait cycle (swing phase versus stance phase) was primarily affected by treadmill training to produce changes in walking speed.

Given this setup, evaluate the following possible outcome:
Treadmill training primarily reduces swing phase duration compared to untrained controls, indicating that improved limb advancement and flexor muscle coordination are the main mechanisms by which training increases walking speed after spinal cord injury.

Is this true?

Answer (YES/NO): NO